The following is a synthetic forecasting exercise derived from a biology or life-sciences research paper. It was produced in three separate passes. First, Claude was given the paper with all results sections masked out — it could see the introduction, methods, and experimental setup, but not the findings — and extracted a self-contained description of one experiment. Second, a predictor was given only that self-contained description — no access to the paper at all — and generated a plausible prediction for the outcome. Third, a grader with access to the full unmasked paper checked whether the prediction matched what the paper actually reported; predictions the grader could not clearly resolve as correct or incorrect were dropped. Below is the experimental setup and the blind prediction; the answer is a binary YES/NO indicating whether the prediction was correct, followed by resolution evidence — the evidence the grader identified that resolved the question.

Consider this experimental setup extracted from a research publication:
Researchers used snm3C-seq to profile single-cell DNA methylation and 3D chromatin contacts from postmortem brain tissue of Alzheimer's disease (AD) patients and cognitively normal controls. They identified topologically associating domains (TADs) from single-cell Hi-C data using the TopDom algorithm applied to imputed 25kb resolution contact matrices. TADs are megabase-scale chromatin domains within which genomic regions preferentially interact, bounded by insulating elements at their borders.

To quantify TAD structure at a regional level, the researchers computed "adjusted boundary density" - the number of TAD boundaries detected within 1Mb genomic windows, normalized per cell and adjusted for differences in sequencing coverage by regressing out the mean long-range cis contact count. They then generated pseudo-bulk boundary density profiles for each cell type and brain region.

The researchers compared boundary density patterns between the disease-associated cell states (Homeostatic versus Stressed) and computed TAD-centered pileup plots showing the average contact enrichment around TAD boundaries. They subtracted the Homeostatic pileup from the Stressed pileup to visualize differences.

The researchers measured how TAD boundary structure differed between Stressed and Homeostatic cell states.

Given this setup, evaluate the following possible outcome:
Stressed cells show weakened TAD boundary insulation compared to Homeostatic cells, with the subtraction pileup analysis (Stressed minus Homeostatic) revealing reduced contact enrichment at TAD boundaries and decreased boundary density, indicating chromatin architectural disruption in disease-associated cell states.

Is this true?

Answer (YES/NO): NO